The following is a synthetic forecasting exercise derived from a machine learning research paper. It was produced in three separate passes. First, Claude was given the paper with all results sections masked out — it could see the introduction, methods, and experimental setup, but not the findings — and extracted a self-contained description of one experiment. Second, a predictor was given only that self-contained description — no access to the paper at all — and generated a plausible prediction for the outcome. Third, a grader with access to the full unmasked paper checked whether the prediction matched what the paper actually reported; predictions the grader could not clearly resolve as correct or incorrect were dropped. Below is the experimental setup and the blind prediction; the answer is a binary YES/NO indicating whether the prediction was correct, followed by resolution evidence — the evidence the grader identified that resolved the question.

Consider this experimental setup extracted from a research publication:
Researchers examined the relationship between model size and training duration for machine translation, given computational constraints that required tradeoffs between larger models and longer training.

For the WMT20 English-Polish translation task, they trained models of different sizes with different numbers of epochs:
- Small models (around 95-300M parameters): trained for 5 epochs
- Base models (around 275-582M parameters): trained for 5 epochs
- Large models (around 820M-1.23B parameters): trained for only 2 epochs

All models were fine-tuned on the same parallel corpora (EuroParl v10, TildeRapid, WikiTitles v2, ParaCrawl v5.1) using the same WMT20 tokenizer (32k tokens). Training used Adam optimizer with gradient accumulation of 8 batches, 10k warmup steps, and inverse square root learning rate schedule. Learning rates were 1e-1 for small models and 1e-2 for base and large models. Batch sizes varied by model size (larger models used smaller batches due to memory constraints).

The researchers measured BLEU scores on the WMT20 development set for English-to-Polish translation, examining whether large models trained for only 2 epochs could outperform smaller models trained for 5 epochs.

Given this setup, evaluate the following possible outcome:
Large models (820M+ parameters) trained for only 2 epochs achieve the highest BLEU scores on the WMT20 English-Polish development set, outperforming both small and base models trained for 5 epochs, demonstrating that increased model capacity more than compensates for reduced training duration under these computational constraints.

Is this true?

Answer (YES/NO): YES